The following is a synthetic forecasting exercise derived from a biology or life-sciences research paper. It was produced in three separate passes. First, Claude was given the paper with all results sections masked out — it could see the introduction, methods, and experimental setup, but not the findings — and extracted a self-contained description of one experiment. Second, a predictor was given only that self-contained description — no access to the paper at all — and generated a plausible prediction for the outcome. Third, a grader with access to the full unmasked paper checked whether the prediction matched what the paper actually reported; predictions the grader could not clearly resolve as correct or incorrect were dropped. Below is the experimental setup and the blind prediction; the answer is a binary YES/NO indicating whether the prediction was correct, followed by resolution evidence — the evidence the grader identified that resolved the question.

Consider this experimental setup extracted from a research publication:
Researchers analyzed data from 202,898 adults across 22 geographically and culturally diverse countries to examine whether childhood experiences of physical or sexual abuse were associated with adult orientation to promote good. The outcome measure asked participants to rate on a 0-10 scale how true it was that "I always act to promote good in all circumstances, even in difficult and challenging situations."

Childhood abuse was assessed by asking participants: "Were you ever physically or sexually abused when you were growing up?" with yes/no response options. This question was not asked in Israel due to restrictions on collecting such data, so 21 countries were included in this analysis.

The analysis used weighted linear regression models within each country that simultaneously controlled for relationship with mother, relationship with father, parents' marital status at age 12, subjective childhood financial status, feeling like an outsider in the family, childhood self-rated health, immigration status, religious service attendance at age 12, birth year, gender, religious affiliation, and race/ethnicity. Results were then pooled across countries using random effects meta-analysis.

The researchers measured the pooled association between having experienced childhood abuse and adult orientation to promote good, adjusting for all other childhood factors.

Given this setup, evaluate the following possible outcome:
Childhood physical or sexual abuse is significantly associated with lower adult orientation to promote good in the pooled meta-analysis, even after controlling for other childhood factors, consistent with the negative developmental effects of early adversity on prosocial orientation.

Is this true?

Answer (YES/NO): YES